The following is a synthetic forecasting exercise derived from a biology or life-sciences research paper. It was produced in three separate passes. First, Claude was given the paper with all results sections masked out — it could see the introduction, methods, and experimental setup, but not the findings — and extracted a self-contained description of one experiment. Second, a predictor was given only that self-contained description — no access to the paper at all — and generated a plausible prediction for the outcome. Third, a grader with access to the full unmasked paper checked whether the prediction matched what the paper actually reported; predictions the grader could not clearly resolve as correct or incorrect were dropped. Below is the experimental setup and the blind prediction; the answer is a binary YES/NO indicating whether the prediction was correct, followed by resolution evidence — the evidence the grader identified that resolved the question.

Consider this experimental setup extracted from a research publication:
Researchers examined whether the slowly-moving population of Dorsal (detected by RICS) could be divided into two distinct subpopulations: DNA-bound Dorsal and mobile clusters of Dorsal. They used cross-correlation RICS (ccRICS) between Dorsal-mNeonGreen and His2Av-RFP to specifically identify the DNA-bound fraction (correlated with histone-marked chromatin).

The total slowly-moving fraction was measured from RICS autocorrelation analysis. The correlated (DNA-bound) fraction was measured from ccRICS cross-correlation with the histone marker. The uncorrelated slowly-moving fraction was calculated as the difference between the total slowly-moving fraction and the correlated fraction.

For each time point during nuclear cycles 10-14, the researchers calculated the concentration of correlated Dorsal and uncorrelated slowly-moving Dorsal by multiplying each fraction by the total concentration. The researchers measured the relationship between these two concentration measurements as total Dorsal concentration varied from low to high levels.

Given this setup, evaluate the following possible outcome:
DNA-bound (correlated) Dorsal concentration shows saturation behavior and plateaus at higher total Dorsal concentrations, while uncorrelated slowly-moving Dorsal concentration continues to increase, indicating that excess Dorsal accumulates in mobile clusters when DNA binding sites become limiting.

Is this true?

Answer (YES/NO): NO